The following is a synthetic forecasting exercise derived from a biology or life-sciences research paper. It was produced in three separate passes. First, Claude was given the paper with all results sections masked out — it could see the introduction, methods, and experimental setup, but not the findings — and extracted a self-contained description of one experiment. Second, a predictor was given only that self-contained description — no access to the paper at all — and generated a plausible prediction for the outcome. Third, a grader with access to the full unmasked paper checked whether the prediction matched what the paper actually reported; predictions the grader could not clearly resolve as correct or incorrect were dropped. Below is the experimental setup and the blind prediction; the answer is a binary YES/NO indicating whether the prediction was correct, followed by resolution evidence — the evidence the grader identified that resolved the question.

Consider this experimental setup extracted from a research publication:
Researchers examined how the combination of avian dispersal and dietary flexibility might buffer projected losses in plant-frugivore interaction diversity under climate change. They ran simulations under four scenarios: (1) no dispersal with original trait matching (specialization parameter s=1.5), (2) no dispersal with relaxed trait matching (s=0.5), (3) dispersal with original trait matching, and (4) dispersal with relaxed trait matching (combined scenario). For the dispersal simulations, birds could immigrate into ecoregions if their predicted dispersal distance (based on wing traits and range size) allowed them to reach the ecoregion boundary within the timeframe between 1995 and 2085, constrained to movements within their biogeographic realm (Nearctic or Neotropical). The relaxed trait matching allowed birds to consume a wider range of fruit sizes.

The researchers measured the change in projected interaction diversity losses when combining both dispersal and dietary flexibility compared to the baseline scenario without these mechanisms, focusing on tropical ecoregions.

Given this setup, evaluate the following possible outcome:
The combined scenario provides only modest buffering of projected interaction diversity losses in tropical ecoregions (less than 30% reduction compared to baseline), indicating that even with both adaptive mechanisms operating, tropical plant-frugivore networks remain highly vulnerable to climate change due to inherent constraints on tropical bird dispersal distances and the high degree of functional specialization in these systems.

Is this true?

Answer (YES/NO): NO